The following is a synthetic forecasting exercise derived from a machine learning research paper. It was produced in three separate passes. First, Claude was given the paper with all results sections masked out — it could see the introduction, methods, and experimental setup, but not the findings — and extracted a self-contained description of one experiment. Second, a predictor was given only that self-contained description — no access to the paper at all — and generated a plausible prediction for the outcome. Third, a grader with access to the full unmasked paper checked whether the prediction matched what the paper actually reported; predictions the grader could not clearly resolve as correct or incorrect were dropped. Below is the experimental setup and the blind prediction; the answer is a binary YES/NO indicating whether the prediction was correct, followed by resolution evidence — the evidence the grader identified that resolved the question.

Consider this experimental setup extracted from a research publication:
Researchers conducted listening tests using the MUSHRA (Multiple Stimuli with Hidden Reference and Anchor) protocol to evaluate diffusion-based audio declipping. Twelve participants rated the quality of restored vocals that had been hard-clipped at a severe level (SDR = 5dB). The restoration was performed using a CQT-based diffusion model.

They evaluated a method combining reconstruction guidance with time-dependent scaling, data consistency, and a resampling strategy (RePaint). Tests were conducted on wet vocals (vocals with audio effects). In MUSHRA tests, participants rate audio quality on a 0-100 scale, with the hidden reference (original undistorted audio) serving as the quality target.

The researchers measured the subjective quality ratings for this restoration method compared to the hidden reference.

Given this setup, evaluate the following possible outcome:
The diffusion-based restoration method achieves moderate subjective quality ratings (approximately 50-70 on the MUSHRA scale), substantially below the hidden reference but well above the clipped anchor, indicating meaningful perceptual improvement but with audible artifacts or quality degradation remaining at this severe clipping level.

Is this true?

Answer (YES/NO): NO